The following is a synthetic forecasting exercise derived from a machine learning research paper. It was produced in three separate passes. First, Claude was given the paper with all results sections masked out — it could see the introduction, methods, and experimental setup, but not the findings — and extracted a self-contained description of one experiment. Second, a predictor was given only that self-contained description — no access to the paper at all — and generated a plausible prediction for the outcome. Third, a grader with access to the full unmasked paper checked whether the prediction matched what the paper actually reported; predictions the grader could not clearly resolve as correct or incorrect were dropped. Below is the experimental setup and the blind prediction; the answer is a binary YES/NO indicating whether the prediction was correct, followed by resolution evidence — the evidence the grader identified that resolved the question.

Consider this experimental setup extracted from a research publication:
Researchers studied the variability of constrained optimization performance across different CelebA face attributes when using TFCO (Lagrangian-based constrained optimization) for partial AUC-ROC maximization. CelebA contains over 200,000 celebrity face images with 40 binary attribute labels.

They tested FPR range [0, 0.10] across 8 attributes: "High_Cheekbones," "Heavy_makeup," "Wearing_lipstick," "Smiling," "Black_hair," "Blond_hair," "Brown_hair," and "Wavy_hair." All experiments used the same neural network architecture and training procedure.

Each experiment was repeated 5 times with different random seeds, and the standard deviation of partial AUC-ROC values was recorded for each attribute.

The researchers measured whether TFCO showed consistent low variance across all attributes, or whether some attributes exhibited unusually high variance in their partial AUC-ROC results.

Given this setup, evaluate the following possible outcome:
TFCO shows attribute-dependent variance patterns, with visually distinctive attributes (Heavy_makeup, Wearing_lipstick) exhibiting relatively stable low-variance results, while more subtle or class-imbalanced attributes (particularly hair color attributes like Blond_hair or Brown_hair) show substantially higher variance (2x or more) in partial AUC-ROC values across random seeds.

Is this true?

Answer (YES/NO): NO